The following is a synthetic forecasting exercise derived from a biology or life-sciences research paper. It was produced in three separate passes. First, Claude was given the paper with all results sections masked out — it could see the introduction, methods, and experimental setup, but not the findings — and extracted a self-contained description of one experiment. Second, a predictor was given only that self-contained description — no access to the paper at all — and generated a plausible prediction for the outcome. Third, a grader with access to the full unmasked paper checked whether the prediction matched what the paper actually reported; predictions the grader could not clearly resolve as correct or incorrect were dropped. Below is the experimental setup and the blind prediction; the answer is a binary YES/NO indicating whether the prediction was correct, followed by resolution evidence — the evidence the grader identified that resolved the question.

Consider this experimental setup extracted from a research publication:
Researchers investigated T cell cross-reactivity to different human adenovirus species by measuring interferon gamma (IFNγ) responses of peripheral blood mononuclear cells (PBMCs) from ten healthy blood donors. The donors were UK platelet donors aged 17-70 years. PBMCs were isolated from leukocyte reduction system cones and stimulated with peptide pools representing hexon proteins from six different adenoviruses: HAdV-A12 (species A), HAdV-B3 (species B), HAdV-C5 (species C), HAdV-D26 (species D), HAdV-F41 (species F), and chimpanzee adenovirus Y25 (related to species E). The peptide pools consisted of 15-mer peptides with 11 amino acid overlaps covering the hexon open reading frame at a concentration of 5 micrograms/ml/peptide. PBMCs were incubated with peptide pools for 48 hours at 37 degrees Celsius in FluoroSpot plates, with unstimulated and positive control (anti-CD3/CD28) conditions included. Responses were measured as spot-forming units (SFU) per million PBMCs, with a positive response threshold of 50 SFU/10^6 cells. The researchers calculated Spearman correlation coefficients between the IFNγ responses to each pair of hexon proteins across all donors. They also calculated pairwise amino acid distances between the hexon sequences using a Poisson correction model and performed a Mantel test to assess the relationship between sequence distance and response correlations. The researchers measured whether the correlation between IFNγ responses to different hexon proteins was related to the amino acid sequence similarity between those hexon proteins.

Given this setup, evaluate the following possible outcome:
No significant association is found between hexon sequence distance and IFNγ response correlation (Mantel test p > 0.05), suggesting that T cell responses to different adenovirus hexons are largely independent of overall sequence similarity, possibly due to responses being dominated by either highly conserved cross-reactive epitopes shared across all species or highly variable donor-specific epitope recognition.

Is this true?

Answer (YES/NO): YES